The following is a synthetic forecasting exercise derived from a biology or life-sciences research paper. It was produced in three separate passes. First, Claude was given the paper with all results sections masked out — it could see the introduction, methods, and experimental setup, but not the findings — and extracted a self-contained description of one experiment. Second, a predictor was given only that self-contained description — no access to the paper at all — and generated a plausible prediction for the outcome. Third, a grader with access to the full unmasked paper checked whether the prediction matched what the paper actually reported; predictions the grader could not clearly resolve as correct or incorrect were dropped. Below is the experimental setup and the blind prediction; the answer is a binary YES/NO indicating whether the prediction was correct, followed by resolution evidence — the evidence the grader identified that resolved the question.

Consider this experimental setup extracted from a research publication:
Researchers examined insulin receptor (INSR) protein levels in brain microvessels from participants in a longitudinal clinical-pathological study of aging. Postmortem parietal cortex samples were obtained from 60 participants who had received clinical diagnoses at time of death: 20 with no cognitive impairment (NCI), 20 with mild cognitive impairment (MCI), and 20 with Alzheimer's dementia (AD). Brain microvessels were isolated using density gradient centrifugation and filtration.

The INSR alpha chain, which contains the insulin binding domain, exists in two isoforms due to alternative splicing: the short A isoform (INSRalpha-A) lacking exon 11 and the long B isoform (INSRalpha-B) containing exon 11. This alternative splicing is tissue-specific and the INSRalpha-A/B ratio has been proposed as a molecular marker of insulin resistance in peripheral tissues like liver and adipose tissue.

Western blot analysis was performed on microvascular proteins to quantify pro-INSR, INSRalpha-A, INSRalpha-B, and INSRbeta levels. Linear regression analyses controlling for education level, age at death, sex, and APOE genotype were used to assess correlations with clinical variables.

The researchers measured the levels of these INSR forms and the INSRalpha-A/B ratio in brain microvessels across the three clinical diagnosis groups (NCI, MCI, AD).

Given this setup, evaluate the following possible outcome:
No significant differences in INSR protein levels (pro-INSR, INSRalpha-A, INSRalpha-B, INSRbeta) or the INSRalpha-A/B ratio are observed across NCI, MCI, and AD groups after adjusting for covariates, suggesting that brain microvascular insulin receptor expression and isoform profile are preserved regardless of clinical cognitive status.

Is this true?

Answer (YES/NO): NO